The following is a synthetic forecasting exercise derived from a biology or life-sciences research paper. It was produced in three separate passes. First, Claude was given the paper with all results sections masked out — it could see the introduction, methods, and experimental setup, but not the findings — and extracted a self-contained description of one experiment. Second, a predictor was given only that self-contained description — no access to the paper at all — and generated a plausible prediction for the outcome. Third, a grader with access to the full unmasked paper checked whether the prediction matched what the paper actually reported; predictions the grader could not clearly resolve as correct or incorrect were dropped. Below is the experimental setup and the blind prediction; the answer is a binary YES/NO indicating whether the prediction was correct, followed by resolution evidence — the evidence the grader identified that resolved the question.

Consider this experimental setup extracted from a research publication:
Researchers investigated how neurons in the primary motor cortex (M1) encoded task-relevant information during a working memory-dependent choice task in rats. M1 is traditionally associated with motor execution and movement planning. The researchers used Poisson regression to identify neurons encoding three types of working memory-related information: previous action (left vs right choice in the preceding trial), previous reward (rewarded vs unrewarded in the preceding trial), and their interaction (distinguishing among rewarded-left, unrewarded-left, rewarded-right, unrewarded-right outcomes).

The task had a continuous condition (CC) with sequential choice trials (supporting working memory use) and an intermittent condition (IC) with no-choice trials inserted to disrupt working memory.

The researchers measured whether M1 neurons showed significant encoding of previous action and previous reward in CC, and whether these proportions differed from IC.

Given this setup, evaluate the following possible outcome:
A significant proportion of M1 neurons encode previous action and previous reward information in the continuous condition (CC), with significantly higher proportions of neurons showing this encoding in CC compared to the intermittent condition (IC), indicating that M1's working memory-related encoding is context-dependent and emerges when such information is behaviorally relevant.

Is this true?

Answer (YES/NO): YES